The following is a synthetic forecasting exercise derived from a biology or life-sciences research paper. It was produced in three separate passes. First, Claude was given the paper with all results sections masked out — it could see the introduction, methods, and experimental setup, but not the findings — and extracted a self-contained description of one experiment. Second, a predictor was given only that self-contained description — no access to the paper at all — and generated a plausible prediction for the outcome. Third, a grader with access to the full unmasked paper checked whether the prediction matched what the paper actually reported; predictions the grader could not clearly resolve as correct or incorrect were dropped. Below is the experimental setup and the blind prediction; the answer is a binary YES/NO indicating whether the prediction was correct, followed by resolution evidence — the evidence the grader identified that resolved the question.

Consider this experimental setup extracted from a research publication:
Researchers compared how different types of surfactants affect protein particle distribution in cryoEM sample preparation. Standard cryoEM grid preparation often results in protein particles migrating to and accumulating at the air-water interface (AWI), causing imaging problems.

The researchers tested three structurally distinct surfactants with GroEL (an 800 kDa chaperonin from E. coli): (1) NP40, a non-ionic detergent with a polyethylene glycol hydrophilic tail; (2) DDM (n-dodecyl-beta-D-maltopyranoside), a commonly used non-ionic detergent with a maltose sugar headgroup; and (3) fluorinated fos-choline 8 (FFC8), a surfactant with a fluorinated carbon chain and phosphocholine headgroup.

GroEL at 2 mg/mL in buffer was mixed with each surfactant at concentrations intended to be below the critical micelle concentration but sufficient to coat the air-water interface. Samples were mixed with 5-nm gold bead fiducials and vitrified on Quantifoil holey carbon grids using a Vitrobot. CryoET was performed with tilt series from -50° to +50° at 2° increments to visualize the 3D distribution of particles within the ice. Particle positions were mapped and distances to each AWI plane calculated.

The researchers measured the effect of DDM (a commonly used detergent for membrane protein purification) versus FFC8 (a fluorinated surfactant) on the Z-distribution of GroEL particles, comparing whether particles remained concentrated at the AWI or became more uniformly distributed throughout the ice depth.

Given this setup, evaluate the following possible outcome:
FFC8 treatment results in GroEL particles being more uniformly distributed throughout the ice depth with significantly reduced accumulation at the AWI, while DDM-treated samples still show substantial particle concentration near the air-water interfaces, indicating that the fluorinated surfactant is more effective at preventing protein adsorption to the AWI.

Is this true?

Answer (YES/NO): NO